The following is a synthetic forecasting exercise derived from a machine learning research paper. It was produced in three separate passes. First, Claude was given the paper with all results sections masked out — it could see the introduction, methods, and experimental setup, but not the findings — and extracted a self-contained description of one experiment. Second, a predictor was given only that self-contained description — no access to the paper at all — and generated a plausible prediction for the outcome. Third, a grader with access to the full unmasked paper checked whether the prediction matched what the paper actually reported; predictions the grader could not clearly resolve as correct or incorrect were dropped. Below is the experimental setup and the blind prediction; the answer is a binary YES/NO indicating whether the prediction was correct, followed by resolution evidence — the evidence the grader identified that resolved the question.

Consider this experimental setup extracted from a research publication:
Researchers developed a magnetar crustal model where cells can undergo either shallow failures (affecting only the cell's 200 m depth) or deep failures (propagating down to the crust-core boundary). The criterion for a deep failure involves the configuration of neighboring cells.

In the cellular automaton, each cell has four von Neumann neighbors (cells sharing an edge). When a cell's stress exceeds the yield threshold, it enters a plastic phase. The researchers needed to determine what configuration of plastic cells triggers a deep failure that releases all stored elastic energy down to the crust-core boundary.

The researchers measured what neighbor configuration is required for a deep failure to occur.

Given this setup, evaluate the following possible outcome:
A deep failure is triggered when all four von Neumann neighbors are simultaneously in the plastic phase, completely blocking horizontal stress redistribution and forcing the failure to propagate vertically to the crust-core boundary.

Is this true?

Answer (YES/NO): NO